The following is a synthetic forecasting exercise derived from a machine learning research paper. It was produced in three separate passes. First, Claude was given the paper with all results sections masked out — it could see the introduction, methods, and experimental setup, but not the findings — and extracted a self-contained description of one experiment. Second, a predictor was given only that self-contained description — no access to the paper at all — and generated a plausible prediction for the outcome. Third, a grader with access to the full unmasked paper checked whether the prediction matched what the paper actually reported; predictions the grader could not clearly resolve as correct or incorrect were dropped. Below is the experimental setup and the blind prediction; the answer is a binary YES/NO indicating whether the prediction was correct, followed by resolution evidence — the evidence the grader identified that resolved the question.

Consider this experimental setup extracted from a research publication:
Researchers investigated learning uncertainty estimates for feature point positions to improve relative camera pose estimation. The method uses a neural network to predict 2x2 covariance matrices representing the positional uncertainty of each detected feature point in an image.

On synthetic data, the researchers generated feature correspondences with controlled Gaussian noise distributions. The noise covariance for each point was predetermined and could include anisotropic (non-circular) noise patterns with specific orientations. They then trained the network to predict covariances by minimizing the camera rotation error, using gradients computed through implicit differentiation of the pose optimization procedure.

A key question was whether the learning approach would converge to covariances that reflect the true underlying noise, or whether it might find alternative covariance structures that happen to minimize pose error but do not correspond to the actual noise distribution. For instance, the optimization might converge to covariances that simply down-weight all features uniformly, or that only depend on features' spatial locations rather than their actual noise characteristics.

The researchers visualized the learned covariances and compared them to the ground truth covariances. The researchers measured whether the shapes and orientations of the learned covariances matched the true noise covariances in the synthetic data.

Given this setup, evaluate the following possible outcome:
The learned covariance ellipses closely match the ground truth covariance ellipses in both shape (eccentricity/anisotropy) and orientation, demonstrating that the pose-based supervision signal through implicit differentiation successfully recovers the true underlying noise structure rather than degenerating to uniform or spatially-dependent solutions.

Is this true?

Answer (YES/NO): NO